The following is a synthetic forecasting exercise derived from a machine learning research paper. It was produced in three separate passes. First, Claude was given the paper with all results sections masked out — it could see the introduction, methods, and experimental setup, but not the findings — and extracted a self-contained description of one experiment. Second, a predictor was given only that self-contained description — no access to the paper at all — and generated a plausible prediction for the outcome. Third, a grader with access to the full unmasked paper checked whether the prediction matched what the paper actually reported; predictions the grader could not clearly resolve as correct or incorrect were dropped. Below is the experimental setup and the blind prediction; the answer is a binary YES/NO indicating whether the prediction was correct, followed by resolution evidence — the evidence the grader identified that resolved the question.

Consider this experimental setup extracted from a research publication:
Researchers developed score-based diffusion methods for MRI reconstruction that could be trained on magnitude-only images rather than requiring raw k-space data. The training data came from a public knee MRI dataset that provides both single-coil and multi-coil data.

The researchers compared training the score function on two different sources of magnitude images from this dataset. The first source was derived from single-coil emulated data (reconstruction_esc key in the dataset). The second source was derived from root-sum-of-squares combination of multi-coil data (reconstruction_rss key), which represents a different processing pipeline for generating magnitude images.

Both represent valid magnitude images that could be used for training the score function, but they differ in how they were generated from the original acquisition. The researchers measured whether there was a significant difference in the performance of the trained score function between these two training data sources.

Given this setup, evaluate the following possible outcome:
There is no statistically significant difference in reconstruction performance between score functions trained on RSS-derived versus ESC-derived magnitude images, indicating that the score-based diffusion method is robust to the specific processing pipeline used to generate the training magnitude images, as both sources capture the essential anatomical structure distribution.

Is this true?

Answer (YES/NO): YES